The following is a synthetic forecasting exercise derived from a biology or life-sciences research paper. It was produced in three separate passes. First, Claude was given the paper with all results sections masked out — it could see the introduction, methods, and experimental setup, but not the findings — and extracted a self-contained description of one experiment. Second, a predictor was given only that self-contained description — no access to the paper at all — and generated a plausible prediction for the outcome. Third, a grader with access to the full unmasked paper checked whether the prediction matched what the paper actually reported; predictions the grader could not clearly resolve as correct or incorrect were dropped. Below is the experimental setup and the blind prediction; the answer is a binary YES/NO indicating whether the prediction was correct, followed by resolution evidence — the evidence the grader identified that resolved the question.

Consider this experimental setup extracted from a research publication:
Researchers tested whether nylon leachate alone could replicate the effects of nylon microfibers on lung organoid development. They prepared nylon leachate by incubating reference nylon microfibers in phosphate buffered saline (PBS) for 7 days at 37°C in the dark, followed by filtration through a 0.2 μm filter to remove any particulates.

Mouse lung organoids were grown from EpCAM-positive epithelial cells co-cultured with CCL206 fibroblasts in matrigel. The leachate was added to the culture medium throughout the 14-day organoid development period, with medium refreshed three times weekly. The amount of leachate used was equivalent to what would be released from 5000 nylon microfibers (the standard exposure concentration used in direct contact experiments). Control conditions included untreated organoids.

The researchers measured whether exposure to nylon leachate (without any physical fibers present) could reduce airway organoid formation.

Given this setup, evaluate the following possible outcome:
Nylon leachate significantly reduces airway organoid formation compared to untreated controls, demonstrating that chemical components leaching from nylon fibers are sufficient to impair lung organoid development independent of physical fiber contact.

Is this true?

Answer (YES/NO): YES